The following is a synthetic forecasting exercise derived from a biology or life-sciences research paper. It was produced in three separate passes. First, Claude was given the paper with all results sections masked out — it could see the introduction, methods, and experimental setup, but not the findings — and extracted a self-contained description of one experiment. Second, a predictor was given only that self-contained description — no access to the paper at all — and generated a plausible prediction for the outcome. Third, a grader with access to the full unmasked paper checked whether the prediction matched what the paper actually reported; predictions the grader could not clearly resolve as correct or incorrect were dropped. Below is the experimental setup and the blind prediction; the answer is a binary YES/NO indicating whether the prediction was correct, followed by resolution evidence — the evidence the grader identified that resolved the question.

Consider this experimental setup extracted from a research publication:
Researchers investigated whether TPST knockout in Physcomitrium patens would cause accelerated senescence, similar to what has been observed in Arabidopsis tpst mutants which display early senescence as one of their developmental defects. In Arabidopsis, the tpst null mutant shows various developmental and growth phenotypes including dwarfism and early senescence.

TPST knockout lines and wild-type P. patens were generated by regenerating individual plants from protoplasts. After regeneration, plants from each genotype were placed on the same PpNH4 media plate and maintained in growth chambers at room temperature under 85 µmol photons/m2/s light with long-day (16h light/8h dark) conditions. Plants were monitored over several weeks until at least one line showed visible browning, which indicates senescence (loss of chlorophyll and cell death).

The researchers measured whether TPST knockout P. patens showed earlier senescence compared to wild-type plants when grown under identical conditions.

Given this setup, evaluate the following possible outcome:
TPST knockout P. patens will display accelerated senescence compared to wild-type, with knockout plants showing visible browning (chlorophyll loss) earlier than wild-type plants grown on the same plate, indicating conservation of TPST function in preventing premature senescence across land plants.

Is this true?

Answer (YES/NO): YES